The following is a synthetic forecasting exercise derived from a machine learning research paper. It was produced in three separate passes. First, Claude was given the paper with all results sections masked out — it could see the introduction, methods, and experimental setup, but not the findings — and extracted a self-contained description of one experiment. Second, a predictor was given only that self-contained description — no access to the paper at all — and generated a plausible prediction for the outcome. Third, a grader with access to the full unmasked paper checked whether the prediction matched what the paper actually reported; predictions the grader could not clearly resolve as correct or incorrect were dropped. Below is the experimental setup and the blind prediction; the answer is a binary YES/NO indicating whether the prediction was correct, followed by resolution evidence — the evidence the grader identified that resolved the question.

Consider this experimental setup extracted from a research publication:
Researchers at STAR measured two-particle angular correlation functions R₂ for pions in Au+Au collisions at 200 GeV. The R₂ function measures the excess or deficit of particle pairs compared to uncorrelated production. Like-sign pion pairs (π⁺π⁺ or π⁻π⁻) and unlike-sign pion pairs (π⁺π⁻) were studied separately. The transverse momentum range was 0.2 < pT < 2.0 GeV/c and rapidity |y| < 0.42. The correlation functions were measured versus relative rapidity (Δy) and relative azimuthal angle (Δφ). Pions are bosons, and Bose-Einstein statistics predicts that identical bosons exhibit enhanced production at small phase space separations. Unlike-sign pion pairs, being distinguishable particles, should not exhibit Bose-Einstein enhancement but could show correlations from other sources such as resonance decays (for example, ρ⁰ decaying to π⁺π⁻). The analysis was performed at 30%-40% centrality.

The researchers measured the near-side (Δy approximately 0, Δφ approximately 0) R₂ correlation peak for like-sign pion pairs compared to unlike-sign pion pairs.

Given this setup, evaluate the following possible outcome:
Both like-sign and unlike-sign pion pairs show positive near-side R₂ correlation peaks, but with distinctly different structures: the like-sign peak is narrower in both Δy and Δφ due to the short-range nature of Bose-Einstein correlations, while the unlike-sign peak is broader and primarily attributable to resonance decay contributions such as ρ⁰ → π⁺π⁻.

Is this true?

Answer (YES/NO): NO